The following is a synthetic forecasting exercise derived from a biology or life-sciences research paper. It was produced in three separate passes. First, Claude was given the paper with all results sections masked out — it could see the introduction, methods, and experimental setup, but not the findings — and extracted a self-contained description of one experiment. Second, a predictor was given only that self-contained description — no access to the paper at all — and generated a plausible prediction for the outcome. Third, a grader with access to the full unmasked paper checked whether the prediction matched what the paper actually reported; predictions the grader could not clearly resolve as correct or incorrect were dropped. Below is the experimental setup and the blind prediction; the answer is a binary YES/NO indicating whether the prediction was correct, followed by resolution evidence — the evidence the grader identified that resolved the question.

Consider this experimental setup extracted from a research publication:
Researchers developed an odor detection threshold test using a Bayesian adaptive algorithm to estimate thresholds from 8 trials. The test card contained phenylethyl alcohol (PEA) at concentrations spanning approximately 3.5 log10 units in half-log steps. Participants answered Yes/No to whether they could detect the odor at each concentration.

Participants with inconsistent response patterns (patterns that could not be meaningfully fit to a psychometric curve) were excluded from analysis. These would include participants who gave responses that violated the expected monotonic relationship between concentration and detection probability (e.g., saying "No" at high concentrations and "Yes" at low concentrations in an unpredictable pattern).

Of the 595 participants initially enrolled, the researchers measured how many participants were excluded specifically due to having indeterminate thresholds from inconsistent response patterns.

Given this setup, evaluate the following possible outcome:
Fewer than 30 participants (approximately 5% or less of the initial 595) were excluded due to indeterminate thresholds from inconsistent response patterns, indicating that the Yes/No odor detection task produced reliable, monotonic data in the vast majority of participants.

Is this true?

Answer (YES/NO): NO